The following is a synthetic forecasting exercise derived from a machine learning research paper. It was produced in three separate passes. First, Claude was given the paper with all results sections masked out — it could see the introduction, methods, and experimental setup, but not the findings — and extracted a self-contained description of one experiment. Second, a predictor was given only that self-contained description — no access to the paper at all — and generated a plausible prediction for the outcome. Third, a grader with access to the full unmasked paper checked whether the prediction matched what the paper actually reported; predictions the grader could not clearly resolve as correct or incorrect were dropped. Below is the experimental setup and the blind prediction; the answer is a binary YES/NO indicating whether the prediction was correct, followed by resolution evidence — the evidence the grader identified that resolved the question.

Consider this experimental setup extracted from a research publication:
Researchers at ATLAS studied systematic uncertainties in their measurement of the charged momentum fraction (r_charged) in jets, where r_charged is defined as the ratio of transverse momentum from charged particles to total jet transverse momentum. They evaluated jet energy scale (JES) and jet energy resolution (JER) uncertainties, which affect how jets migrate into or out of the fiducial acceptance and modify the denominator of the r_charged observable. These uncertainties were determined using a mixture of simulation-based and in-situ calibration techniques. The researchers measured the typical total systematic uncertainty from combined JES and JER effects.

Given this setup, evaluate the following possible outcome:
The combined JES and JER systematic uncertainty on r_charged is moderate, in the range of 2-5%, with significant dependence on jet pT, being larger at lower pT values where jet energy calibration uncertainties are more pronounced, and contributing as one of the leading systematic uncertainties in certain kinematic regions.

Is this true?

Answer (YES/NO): NO